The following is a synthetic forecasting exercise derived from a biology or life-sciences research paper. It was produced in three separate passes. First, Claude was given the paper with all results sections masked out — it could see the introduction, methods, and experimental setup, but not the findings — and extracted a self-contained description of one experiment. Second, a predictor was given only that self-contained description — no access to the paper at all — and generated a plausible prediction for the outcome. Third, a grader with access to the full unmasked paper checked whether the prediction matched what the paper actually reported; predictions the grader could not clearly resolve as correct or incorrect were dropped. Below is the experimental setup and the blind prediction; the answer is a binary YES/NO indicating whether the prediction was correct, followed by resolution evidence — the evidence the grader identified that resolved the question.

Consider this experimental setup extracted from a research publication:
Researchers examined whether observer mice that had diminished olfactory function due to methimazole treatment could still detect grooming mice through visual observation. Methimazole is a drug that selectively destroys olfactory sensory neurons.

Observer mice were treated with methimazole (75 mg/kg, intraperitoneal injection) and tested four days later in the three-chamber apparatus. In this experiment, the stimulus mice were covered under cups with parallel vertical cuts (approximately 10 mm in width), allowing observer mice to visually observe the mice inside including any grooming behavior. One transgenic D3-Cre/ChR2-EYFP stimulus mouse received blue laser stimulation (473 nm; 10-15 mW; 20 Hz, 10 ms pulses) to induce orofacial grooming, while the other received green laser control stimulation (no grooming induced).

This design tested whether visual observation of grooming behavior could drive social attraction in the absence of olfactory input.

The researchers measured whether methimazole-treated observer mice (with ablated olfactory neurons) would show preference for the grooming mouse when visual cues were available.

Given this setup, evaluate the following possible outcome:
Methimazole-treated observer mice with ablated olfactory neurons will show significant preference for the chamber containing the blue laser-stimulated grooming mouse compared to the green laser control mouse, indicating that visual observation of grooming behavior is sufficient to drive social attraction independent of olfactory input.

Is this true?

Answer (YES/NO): NO